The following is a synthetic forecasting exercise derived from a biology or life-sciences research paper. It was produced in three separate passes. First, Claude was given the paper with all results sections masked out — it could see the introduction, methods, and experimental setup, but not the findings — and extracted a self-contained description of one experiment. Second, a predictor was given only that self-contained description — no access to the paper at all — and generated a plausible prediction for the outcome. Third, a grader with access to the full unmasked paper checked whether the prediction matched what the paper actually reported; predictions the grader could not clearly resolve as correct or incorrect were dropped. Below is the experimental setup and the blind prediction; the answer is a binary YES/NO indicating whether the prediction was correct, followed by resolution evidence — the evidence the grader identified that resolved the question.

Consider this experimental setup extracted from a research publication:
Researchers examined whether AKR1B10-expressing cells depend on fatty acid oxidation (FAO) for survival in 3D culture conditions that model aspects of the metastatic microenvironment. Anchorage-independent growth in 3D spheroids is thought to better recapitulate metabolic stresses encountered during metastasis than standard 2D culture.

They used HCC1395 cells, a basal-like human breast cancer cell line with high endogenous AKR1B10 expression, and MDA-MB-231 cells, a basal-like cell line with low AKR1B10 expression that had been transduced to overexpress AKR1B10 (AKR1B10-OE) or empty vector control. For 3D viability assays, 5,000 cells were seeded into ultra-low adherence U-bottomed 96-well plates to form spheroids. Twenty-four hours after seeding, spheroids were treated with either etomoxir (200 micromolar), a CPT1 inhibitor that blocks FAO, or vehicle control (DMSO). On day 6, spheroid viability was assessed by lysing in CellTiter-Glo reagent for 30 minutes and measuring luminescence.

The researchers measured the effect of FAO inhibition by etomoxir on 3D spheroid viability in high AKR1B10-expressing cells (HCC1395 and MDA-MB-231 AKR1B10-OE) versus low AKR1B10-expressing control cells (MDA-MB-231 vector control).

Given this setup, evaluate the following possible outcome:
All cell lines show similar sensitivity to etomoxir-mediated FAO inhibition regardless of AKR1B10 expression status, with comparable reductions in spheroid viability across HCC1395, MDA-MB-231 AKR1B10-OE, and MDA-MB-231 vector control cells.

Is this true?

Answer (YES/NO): NO